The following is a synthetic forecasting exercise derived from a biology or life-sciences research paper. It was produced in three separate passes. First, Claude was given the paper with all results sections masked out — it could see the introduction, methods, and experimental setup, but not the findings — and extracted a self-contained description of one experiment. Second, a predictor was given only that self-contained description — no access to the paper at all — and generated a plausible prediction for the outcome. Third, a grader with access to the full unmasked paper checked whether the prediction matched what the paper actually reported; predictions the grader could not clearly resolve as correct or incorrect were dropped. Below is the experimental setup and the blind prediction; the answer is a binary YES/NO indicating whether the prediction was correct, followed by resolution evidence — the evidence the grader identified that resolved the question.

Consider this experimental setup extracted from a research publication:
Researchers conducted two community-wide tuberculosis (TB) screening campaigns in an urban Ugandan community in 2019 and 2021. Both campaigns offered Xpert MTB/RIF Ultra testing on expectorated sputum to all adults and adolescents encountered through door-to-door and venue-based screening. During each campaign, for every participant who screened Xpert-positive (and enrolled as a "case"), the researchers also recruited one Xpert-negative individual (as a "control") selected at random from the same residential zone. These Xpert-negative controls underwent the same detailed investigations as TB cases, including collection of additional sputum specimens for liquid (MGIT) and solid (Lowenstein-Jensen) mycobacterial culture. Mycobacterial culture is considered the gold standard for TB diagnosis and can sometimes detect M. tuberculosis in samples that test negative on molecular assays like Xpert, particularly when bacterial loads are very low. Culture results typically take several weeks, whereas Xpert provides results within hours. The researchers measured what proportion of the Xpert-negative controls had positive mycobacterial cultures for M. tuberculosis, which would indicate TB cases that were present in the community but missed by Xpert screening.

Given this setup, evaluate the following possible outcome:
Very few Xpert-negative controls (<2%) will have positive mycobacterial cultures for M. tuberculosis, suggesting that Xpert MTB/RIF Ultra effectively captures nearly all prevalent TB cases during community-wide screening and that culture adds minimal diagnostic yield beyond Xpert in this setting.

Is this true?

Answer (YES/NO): YES